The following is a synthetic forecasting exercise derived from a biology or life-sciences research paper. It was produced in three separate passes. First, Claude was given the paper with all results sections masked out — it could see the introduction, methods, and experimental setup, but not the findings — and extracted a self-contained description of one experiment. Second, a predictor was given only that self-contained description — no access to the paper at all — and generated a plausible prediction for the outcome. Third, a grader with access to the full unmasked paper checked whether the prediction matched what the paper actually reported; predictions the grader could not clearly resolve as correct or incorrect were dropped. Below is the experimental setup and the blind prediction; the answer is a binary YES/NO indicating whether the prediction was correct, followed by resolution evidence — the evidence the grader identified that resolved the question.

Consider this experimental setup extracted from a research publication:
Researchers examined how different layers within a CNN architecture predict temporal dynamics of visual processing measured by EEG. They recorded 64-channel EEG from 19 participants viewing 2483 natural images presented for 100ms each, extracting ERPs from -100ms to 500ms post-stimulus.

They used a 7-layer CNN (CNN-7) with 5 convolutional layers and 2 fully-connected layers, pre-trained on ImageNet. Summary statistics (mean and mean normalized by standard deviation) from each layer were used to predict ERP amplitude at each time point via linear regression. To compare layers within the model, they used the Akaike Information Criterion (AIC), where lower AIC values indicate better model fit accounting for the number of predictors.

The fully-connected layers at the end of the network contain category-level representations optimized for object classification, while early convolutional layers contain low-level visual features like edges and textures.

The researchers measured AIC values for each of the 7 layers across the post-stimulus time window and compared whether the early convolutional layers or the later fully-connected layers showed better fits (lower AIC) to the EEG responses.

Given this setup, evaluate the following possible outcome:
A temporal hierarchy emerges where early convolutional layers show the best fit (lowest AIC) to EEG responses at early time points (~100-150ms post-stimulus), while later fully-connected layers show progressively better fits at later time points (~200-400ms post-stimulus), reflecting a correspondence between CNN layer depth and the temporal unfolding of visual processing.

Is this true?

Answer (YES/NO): NO